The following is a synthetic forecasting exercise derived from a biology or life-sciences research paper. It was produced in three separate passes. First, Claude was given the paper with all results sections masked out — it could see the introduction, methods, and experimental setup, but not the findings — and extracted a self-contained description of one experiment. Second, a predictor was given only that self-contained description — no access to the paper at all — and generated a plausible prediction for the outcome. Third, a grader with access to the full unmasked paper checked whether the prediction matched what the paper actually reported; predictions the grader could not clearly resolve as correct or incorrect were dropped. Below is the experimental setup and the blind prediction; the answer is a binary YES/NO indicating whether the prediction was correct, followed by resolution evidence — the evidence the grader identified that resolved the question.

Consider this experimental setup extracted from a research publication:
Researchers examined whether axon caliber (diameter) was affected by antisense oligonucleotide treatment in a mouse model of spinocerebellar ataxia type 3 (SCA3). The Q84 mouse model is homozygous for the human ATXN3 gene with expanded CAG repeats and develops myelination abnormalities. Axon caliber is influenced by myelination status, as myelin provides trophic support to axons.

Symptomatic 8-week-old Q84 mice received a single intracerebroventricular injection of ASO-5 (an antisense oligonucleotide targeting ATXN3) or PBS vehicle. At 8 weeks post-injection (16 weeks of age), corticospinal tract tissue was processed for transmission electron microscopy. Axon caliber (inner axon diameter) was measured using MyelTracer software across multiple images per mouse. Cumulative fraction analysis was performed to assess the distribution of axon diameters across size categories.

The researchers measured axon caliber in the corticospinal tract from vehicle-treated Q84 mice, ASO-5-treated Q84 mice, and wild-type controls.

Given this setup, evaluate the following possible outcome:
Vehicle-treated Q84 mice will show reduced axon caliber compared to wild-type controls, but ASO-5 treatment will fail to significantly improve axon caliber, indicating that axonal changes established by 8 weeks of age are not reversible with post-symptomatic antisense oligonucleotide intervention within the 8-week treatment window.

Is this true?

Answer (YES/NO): NO